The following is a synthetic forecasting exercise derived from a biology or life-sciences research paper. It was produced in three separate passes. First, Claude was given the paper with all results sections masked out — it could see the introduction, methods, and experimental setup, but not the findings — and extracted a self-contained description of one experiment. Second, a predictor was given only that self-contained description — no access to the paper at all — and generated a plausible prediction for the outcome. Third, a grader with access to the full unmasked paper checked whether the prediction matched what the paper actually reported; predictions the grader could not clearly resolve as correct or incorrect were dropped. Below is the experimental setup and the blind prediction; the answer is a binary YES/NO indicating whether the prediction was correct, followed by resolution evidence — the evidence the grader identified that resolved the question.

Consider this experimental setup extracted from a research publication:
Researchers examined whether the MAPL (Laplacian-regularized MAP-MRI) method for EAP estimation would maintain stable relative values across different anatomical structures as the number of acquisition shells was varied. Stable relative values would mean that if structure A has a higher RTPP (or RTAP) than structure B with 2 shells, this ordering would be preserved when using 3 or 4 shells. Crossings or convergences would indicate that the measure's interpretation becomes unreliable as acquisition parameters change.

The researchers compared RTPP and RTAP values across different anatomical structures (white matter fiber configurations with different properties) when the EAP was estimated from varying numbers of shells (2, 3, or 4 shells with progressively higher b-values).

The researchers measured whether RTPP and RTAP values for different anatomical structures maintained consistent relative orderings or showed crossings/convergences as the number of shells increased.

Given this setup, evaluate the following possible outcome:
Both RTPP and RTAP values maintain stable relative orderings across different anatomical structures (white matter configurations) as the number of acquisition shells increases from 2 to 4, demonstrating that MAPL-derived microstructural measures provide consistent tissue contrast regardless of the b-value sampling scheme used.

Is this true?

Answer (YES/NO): NO